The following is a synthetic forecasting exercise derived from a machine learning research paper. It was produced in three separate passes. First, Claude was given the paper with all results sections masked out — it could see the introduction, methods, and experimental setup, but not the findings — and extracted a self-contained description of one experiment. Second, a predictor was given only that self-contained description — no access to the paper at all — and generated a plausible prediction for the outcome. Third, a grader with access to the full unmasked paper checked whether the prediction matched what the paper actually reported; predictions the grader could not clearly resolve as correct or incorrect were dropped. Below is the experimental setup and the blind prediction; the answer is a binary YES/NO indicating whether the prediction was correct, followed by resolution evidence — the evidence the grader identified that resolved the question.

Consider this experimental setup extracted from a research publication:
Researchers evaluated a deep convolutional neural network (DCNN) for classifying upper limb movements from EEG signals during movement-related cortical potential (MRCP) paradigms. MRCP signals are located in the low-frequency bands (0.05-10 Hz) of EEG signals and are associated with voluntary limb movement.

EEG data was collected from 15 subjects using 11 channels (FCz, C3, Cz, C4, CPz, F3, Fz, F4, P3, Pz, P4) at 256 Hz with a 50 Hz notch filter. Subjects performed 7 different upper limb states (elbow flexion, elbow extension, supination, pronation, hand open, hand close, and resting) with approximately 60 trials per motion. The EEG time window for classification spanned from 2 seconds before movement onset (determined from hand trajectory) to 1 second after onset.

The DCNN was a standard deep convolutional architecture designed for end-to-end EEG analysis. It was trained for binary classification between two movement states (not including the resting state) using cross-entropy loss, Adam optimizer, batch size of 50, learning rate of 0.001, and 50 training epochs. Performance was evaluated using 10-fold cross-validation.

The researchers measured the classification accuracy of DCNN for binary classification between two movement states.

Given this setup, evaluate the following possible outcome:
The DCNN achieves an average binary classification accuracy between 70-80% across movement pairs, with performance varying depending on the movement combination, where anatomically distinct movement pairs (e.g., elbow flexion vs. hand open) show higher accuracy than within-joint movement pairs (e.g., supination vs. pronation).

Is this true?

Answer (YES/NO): NO